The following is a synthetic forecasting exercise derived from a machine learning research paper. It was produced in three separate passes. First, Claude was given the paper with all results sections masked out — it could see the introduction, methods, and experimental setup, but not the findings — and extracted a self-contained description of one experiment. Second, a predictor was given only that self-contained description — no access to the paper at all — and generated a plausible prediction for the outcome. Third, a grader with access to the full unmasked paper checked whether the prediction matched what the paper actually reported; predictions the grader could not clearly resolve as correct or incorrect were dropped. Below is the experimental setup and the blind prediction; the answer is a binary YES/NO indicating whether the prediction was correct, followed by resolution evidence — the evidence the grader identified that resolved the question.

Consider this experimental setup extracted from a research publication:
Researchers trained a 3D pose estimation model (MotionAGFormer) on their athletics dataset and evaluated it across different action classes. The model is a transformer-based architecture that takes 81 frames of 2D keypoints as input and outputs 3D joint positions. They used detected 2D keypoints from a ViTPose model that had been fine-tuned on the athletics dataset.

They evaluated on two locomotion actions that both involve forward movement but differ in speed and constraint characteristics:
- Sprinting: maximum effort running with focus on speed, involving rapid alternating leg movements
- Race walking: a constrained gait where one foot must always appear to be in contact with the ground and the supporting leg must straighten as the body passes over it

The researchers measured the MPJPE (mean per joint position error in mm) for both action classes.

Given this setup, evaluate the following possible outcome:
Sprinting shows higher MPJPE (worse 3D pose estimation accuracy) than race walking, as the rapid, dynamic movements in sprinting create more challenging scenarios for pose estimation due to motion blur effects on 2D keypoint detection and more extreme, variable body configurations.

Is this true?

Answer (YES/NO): NO